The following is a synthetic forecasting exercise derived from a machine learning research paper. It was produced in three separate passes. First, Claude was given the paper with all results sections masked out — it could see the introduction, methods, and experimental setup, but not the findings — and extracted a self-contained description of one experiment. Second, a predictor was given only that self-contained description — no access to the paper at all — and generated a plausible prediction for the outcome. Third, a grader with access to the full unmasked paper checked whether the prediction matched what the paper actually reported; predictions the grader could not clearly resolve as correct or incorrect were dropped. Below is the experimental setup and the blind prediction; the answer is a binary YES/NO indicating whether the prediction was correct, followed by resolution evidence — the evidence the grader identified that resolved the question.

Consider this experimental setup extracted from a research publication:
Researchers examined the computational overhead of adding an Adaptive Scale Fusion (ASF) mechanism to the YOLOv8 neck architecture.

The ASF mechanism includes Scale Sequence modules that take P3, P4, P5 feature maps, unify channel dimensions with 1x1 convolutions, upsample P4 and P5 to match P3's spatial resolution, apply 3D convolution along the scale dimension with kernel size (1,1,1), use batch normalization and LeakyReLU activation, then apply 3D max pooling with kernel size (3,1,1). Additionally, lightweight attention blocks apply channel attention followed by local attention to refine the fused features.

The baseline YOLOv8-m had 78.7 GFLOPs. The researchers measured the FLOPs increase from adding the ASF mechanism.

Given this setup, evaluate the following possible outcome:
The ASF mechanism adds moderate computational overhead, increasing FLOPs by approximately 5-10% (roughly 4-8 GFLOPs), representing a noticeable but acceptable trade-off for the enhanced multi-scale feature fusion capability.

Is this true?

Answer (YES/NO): YES